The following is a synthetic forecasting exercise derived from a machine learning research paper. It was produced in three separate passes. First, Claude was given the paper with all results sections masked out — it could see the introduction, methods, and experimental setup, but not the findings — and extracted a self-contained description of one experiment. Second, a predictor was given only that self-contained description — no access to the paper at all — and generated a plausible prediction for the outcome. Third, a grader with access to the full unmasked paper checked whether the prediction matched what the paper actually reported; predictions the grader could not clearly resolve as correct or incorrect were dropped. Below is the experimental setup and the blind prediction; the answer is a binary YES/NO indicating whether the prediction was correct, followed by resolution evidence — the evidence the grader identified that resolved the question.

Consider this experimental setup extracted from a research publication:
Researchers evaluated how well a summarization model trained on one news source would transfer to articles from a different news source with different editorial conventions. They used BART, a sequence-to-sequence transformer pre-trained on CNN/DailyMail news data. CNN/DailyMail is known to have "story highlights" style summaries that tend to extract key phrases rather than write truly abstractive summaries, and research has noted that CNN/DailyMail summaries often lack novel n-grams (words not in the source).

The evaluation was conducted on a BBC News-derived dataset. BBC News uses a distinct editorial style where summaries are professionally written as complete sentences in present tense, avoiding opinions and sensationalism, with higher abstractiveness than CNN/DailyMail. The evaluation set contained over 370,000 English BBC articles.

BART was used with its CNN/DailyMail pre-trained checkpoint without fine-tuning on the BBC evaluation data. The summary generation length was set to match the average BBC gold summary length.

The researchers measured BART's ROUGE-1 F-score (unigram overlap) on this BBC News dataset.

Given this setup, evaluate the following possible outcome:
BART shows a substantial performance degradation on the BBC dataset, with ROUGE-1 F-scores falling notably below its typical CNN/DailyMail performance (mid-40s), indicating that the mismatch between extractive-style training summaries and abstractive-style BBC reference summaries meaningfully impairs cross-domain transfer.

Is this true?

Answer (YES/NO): YES